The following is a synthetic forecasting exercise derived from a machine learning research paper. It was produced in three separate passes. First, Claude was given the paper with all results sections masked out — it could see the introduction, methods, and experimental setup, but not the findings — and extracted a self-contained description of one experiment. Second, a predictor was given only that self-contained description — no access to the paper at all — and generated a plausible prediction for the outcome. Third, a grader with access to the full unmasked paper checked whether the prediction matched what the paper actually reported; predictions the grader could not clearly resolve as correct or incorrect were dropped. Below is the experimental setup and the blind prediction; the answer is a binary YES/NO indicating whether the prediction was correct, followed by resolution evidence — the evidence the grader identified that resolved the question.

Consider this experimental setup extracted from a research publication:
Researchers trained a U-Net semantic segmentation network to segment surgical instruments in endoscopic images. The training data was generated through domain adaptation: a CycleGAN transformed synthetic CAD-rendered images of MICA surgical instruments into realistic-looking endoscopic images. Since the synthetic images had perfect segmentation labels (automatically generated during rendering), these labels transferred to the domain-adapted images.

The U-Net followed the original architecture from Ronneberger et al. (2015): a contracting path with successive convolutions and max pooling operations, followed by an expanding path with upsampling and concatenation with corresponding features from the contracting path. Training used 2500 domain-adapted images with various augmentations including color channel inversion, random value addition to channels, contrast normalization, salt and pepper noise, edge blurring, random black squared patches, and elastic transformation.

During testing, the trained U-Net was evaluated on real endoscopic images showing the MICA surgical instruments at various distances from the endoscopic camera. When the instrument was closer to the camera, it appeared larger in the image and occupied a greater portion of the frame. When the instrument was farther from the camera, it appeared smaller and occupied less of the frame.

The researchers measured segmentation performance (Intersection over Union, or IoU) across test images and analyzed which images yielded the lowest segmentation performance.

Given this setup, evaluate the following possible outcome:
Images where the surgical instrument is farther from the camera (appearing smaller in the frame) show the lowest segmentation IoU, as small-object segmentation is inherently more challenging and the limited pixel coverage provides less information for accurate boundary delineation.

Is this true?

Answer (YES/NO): NO